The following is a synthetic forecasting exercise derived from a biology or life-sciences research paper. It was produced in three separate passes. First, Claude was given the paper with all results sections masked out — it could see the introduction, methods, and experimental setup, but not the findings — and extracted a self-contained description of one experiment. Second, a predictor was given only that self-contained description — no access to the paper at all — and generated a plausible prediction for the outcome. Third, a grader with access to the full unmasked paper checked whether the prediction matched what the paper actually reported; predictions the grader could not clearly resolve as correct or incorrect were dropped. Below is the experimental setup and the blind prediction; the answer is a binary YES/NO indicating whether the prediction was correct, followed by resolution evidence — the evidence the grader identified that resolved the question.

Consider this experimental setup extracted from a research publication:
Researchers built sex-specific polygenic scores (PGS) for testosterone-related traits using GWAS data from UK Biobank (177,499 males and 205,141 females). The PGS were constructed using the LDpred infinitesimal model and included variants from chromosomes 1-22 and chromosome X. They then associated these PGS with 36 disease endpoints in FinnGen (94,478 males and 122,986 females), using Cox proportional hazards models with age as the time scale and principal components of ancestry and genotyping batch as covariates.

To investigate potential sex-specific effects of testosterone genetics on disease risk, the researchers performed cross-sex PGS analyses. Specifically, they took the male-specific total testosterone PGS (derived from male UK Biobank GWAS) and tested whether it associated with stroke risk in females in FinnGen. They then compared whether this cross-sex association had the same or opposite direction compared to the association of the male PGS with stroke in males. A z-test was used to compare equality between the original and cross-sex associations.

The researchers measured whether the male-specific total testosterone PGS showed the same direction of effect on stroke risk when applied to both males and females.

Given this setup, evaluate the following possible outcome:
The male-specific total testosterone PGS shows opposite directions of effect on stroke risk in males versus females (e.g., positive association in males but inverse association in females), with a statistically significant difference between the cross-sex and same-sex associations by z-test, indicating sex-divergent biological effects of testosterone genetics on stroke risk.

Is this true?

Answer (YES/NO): NO